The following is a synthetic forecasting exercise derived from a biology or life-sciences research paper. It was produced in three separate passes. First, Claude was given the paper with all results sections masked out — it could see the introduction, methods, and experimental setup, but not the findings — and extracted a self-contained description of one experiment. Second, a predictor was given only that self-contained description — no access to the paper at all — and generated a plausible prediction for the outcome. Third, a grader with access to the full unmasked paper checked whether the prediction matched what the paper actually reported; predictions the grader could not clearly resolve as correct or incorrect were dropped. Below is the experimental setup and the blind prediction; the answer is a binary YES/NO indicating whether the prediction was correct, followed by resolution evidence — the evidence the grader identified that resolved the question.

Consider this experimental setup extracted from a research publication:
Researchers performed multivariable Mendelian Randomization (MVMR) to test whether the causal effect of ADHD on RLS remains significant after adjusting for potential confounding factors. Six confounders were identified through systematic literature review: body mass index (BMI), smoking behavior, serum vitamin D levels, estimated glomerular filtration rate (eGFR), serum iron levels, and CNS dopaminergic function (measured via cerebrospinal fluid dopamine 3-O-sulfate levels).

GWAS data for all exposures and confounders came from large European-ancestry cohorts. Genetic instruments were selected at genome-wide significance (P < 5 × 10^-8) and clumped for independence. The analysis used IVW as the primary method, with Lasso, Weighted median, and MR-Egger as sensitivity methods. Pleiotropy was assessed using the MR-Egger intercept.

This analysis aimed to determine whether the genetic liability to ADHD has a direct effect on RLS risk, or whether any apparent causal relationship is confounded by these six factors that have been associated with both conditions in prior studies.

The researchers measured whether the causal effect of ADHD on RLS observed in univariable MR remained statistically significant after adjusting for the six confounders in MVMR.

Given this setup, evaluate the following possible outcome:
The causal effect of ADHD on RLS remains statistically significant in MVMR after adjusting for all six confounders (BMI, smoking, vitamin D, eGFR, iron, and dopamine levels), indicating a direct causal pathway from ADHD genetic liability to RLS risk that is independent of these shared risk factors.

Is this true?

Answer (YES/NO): YES